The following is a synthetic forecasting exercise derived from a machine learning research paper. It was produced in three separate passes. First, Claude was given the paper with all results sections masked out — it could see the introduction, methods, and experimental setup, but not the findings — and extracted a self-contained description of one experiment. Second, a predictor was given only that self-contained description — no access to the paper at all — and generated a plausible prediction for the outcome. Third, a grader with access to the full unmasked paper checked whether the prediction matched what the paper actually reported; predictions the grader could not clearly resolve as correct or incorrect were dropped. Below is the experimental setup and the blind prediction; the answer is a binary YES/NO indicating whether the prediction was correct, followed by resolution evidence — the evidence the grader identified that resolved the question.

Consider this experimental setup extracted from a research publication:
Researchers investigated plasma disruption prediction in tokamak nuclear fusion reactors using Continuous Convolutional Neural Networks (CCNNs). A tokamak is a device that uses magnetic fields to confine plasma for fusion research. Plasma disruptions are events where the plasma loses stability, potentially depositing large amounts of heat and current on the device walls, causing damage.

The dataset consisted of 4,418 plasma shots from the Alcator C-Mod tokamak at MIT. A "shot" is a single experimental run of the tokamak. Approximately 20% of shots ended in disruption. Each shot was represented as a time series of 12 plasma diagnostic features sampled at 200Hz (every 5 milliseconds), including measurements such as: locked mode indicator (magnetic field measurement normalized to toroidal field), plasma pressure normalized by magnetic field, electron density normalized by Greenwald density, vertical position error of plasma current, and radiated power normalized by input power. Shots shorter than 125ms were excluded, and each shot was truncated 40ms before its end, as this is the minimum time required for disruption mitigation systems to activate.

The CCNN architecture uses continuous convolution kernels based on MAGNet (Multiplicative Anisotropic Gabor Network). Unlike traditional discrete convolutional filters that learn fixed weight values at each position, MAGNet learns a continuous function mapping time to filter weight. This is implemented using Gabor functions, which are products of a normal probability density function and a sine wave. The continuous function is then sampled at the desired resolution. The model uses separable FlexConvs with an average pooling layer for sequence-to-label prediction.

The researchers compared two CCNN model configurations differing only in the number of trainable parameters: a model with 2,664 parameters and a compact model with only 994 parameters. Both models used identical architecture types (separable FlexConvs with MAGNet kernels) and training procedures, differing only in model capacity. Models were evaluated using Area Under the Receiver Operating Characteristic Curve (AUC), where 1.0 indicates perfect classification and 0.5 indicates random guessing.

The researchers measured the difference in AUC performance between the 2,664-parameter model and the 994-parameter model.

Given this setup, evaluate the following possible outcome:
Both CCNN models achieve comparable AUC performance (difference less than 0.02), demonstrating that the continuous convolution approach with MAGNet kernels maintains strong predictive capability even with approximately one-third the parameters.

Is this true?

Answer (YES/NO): YES